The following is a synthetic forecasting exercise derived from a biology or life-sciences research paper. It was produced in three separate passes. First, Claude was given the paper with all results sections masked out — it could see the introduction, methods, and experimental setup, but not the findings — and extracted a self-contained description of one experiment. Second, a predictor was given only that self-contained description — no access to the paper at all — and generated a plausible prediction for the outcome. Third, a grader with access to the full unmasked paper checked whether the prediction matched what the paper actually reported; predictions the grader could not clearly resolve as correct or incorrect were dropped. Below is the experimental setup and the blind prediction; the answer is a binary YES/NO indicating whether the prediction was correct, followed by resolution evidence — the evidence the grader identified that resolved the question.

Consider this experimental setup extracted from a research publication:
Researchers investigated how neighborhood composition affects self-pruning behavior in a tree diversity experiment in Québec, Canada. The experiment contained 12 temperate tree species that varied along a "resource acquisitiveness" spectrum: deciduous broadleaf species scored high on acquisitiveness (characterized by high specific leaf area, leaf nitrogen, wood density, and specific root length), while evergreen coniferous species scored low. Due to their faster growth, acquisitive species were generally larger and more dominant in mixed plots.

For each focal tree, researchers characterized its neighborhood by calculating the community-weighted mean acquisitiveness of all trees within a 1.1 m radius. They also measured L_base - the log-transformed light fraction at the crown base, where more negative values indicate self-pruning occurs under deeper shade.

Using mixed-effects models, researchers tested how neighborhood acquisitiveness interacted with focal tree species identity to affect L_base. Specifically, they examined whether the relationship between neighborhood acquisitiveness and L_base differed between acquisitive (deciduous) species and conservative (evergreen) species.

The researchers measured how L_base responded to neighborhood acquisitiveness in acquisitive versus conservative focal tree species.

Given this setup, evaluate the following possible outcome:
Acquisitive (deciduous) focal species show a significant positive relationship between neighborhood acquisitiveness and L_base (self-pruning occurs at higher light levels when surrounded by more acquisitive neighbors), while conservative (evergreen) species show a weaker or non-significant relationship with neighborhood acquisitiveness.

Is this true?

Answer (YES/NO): NO